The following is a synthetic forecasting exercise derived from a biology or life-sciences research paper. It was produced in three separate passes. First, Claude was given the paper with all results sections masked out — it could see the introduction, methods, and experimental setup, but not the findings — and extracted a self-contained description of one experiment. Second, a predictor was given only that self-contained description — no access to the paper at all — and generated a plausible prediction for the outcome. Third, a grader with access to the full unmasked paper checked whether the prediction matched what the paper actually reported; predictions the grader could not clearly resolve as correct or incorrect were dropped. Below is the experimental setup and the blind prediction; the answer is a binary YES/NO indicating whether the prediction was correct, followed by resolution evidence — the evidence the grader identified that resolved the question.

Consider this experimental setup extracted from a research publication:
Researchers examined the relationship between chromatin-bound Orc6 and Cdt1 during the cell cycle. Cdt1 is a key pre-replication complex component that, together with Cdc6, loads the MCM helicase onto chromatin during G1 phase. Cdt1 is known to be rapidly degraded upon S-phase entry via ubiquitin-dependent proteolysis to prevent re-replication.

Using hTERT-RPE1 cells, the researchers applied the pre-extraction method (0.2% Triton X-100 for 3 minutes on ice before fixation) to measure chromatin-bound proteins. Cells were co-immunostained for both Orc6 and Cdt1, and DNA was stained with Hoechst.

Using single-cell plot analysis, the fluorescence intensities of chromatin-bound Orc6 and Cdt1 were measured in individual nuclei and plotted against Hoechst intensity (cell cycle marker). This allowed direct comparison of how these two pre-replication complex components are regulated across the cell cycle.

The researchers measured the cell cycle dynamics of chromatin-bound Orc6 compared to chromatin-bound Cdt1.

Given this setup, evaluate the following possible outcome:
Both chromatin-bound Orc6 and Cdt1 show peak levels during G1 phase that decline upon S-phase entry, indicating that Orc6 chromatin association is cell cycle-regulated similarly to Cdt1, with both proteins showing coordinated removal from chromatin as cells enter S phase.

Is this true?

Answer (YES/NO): YES